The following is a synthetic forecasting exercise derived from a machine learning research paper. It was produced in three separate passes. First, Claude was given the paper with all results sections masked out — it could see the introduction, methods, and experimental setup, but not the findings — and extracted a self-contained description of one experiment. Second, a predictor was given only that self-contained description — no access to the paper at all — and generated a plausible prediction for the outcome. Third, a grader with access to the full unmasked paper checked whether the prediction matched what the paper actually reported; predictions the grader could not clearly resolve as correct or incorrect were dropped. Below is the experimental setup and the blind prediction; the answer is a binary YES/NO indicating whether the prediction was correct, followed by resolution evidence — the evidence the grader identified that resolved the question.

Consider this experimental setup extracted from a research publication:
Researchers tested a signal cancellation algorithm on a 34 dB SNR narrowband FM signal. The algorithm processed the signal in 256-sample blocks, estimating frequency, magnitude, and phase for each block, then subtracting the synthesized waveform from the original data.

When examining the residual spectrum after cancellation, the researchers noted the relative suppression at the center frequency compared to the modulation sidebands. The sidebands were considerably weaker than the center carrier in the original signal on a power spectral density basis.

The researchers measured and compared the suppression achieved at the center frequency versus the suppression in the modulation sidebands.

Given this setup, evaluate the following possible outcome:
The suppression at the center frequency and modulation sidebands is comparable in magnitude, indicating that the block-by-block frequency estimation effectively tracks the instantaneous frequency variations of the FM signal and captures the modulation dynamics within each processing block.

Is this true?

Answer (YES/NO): YES